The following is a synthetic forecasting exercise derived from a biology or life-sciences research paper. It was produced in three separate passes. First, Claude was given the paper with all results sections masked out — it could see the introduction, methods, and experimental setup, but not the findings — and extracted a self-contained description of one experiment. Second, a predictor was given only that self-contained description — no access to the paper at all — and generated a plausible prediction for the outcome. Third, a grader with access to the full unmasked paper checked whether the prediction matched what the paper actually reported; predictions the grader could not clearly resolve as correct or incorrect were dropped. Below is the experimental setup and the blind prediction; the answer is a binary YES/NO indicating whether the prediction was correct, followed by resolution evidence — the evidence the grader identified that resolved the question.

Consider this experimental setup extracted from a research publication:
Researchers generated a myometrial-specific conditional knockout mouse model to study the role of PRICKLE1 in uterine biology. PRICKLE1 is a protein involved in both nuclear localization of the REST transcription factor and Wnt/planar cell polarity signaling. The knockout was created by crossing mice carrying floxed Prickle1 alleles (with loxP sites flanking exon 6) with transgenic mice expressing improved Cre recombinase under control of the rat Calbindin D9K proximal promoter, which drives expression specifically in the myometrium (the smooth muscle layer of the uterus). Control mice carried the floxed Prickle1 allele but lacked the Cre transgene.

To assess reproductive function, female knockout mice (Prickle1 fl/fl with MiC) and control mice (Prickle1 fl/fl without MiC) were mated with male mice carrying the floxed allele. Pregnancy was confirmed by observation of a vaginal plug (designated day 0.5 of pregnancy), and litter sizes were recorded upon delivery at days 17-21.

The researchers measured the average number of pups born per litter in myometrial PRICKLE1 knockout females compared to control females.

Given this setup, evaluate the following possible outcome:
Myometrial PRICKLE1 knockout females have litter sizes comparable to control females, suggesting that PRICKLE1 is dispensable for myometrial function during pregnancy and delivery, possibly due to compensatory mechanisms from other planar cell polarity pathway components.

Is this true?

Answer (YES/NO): NO